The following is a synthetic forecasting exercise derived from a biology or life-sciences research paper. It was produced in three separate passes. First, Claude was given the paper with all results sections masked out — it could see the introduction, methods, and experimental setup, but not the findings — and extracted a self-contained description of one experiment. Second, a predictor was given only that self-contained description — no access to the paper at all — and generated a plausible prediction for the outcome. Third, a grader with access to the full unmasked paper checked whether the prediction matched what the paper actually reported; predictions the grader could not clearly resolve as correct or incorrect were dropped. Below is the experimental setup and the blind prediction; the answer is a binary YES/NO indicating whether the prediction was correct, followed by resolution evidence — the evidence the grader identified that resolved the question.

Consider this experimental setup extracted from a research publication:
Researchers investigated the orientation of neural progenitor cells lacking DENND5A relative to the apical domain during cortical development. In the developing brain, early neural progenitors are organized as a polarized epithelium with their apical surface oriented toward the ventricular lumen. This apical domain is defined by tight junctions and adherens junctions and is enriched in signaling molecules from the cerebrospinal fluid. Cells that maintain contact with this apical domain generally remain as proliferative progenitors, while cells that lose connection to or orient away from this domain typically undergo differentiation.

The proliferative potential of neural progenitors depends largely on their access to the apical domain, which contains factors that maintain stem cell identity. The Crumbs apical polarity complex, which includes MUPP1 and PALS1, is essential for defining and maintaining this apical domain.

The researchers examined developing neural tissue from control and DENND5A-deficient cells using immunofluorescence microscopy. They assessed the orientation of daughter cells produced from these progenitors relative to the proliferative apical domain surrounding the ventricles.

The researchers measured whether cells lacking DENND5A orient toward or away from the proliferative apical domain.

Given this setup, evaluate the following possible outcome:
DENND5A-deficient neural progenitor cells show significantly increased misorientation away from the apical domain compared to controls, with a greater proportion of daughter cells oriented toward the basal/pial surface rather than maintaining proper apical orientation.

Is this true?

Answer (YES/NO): YES